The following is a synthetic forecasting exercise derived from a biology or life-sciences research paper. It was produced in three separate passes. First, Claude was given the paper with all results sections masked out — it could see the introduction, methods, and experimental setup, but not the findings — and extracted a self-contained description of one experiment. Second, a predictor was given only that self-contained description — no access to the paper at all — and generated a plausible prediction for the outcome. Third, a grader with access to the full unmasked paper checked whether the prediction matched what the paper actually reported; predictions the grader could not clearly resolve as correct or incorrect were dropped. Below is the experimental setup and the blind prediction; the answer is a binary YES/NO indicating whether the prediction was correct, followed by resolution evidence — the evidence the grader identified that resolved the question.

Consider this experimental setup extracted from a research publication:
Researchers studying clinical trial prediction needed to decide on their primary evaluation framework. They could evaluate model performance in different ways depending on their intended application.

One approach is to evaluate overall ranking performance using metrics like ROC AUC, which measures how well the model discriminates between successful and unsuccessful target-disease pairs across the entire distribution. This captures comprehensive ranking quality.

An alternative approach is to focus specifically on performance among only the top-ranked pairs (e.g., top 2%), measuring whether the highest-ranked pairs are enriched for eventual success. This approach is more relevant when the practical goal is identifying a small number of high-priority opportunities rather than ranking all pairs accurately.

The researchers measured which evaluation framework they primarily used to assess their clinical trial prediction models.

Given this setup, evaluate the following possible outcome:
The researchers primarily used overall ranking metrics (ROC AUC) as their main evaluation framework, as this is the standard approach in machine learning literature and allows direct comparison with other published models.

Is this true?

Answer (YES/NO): NO